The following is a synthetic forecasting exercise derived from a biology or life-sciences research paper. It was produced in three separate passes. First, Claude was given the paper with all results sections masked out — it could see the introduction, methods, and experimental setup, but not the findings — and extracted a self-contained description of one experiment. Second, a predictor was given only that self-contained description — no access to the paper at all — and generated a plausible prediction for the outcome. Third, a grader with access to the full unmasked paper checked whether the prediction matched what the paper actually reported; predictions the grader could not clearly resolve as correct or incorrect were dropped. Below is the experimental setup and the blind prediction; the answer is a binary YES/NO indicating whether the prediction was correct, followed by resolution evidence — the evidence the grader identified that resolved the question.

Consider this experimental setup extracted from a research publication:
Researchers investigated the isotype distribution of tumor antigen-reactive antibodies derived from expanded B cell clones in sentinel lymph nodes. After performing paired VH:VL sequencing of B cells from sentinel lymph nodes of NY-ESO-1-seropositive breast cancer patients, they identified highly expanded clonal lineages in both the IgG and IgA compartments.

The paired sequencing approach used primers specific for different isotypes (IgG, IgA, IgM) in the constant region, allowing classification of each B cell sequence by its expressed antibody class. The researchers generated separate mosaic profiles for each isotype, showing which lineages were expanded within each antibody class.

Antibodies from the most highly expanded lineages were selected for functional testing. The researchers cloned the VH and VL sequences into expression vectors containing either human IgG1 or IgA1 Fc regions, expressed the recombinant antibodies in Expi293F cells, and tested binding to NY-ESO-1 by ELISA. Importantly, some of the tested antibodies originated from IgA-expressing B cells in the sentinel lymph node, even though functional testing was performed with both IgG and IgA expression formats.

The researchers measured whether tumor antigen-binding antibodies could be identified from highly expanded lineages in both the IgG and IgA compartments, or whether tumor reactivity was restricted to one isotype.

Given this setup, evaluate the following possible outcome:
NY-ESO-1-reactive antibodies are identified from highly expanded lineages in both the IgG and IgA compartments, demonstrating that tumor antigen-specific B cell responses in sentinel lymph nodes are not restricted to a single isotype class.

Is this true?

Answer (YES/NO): YES